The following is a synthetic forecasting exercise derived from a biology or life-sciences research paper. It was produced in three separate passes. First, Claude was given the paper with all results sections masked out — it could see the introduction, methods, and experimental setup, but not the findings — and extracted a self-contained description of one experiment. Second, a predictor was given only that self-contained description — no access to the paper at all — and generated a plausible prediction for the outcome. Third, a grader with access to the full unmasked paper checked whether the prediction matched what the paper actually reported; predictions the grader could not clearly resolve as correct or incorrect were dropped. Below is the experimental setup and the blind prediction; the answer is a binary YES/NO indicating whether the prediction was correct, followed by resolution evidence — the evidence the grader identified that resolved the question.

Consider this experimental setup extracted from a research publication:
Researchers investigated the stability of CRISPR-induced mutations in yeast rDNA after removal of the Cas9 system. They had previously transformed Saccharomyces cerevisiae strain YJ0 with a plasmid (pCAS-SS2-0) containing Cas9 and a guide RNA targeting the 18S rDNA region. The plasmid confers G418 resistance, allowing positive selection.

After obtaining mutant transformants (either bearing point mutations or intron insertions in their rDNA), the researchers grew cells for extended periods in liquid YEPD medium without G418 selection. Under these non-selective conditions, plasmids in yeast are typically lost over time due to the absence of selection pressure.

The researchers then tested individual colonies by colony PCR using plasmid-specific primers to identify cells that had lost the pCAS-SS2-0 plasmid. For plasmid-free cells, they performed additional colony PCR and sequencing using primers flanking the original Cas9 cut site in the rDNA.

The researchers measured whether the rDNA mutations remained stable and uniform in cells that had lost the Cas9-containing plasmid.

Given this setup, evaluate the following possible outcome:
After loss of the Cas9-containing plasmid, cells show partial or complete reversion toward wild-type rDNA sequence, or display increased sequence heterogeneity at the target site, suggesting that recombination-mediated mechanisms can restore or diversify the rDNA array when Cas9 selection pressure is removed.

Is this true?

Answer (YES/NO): NO